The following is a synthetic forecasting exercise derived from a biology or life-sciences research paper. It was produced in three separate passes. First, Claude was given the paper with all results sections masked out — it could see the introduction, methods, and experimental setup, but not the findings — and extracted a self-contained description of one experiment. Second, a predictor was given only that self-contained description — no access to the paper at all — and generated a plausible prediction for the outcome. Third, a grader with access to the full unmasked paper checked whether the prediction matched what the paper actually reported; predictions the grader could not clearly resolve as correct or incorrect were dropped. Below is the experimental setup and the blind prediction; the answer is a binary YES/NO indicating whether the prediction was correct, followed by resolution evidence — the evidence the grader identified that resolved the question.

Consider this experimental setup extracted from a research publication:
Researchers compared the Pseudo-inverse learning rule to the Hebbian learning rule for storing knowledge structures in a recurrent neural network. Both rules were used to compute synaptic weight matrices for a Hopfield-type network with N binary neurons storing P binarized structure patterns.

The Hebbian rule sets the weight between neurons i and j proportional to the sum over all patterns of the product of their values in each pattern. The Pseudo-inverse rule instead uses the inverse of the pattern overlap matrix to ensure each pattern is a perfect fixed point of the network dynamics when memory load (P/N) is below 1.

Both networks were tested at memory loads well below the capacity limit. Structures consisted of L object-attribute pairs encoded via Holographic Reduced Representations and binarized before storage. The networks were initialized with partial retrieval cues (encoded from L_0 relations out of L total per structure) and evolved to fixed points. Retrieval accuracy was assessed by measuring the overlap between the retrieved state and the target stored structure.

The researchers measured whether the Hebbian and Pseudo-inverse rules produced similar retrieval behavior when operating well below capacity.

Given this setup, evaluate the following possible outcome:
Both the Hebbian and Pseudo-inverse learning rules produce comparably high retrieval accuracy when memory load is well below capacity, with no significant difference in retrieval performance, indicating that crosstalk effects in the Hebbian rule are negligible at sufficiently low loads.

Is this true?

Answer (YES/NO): NO